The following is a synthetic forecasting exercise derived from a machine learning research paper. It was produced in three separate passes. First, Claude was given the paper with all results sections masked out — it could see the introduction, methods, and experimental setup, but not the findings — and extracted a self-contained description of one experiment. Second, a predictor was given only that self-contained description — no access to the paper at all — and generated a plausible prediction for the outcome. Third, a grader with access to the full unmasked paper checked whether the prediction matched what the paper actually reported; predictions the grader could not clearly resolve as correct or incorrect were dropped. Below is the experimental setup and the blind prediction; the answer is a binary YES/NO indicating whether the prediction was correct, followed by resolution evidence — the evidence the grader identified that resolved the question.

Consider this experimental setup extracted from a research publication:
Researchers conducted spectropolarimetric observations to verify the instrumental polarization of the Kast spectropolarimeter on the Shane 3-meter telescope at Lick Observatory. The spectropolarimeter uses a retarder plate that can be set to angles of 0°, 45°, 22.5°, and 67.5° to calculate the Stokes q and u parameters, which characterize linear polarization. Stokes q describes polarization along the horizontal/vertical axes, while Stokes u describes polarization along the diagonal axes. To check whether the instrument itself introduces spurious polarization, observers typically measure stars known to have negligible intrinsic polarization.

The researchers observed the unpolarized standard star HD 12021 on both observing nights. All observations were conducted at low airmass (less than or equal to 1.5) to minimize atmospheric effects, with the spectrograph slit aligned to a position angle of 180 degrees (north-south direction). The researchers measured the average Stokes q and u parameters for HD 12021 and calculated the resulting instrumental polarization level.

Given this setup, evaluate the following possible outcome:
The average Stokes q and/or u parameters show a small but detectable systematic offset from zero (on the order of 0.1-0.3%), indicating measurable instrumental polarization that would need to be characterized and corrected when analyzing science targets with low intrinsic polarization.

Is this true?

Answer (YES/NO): NO